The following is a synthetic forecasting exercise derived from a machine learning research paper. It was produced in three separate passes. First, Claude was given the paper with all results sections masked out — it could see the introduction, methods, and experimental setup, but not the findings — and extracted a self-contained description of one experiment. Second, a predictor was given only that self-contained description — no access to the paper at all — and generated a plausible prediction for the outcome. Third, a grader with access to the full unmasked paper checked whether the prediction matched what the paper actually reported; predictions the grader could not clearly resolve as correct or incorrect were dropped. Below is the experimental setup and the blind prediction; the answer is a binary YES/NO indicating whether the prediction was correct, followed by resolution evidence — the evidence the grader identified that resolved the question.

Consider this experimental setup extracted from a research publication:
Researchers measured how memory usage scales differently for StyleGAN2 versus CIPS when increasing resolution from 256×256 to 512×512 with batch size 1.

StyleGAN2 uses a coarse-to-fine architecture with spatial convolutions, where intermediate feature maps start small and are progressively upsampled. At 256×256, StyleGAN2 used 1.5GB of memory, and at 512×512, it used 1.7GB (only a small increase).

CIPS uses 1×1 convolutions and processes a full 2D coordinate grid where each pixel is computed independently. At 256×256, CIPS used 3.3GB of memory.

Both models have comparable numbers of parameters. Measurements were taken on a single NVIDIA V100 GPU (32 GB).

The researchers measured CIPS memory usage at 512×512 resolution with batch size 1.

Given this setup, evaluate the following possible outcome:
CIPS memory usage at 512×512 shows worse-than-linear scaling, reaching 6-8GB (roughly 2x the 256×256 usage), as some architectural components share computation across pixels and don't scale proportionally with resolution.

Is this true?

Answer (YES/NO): NO